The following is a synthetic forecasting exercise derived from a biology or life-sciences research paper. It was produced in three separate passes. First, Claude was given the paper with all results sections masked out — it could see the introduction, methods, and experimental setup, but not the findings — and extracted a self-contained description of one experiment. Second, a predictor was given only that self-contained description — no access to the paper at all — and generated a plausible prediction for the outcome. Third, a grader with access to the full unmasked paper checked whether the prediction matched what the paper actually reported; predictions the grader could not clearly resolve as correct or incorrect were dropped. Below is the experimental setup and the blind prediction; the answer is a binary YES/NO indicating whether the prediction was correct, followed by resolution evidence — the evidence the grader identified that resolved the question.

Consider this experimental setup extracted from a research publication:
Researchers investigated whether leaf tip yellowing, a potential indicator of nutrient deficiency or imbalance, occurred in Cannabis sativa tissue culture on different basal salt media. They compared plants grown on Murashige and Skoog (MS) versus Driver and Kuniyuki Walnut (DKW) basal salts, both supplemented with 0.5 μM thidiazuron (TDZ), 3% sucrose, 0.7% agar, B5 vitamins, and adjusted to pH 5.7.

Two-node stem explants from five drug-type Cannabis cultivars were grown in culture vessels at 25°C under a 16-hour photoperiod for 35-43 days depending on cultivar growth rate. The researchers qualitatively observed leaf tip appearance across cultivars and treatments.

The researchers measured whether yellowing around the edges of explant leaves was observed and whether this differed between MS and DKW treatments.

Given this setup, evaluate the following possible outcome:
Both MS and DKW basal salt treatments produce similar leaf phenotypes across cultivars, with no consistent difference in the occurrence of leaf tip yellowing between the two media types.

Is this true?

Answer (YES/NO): NO